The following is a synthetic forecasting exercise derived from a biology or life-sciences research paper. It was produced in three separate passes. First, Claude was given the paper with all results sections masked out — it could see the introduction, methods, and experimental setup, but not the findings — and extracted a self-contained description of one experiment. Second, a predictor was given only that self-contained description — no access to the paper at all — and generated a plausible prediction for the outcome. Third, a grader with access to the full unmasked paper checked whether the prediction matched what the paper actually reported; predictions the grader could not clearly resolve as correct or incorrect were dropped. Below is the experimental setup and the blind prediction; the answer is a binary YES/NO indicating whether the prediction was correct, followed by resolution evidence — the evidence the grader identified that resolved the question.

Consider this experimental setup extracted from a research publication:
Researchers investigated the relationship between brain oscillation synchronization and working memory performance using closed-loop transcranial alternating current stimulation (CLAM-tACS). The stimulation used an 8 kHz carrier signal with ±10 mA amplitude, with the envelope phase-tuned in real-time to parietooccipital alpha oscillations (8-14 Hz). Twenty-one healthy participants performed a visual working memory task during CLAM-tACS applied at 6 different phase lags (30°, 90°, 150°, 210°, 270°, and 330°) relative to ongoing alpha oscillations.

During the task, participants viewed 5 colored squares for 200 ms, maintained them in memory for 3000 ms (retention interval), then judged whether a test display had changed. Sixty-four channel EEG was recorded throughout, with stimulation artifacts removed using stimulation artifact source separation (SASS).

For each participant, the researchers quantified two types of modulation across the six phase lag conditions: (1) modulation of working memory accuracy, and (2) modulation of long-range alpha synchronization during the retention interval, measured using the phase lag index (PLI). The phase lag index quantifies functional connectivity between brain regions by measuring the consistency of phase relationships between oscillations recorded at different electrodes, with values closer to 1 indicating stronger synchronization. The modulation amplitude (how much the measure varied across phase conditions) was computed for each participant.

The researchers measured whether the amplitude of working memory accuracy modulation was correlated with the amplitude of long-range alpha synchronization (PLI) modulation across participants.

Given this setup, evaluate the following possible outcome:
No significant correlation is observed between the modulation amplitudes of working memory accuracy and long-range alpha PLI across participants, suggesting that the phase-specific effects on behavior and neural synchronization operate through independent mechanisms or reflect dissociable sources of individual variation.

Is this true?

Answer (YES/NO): NO